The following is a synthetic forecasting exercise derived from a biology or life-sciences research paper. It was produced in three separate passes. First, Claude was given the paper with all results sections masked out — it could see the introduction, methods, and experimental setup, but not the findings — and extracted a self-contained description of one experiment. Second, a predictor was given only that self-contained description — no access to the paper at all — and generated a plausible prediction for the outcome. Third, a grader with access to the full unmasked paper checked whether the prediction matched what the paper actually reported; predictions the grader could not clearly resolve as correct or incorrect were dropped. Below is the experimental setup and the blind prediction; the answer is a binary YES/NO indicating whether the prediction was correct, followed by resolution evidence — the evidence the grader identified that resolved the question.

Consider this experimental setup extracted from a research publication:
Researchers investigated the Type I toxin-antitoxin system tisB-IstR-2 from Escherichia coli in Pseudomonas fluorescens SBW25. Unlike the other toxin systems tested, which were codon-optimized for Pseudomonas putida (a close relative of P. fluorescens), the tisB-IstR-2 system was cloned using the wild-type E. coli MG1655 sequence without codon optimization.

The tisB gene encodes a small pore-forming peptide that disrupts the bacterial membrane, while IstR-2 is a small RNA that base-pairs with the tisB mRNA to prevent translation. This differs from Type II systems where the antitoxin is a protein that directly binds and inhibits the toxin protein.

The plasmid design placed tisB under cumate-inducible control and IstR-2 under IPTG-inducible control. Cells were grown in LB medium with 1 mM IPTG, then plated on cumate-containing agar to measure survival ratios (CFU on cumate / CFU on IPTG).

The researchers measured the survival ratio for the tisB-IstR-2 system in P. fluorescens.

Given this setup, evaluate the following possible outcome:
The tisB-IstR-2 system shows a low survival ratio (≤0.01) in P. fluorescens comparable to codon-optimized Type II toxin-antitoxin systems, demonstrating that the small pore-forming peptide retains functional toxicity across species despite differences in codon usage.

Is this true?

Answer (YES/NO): NO